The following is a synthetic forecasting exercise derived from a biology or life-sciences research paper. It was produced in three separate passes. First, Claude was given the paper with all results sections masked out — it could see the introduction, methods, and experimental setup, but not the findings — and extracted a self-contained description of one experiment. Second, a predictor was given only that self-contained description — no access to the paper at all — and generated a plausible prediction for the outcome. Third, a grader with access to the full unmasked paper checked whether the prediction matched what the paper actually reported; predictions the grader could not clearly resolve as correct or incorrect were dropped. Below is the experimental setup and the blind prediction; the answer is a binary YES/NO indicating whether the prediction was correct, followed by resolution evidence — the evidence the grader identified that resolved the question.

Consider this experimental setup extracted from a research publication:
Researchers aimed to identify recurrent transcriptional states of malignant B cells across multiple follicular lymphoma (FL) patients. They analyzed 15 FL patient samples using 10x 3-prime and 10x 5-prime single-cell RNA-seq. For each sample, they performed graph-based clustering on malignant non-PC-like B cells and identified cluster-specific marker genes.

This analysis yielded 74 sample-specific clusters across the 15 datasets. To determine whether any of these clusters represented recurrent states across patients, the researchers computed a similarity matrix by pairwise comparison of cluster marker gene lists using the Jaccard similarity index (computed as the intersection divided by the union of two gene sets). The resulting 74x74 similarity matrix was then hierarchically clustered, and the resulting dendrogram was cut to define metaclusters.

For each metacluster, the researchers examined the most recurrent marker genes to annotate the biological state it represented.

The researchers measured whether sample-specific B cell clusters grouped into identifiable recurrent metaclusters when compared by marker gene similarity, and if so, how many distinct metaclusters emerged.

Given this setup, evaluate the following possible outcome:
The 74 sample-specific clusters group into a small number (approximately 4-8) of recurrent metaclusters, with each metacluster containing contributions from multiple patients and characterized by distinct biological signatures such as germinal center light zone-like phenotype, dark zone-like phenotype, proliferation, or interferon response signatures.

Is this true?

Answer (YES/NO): NO